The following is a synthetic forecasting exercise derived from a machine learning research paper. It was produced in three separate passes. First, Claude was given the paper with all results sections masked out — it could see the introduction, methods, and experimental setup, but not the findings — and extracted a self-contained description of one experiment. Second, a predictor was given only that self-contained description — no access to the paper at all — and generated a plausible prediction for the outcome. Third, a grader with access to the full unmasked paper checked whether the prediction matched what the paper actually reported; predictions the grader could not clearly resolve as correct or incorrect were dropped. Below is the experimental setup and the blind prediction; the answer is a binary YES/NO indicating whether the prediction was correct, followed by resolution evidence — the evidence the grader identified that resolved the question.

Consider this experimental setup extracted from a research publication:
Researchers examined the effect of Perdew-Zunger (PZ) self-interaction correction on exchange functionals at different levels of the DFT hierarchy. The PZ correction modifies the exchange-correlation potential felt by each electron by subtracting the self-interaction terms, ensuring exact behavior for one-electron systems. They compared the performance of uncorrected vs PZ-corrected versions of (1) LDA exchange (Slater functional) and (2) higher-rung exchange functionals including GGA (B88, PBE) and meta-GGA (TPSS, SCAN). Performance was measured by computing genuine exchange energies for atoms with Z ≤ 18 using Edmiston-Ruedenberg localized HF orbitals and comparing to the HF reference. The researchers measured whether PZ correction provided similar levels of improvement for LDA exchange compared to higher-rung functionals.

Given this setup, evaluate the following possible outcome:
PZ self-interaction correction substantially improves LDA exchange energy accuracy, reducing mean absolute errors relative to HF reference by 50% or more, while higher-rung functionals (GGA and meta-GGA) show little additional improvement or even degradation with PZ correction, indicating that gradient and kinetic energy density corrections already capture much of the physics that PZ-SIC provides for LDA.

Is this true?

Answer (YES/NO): NO